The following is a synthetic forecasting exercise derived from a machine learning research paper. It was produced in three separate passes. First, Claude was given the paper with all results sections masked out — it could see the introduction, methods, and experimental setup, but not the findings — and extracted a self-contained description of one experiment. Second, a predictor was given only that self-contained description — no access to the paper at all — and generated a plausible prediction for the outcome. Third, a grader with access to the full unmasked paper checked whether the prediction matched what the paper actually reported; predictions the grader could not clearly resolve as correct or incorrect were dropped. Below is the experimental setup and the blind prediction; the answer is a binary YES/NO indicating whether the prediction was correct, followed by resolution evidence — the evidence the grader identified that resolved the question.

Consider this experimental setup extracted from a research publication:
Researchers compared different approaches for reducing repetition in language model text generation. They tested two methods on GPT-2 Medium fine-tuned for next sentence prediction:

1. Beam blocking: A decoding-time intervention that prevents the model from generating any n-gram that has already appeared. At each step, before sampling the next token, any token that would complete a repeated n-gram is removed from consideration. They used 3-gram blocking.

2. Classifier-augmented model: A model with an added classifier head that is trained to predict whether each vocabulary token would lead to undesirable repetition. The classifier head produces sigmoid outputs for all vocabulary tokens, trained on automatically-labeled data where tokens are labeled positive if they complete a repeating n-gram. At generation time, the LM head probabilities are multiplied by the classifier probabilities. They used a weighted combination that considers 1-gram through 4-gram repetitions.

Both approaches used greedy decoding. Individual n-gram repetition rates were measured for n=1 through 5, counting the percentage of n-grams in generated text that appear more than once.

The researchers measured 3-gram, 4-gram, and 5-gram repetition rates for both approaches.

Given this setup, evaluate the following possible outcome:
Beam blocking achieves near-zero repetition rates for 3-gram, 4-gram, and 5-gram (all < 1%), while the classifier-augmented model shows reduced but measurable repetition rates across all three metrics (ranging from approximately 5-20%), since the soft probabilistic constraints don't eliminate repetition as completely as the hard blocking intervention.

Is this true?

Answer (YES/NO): NO